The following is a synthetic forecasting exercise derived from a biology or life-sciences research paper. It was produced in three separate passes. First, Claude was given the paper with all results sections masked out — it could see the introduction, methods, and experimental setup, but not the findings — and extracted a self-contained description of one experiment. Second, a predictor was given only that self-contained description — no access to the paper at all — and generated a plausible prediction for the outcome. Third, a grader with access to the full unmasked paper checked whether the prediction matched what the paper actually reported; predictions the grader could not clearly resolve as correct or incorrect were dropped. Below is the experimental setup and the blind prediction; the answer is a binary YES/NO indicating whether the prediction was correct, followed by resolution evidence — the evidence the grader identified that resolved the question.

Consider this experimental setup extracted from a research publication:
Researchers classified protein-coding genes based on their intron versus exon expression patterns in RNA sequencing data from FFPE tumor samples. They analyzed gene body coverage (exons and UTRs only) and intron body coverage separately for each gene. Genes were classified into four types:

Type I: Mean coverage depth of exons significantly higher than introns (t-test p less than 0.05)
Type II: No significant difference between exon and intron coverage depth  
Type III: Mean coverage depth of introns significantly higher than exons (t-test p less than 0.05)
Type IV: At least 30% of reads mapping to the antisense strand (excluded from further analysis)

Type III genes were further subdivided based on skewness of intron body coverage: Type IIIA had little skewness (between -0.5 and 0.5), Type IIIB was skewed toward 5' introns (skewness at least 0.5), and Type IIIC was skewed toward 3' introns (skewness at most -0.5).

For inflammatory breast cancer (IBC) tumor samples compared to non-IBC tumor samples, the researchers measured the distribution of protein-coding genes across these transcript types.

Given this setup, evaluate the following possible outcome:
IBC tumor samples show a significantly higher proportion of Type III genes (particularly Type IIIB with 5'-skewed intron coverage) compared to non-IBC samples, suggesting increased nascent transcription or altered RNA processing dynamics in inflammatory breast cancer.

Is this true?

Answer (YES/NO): NO